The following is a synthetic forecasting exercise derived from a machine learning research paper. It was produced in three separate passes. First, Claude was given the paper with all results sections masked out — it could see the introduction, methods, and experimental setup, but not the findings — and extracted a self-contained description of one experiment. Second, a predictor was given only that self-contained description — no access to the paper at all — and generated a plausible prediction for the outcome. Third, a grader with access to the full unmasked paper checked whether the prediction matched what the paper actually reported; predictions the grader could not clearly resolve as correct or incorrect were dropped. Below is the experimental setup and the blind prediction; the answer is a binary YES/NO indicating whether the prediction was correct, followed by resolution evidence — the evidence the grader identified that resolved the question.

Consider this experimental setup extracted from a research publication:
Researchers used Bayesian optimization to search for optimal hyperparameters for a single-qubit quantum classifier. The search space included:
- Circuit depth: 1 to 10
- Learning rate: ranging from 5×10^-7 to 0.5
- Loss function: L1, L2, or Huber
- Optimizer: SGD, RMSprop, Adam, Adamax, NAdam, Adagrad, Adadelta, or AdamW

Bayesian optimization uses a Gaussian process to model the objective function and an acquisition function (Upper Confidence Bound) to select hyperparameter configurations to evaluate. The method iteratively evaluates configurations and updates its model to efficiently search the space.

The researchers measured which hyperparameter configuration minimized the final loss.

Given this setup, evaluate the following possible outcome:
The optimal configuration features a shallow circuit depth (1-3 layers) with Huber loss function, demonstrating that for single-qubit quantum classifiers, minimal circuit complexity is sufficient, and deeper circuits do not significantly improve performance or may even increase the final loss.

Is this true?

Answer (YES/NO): NO